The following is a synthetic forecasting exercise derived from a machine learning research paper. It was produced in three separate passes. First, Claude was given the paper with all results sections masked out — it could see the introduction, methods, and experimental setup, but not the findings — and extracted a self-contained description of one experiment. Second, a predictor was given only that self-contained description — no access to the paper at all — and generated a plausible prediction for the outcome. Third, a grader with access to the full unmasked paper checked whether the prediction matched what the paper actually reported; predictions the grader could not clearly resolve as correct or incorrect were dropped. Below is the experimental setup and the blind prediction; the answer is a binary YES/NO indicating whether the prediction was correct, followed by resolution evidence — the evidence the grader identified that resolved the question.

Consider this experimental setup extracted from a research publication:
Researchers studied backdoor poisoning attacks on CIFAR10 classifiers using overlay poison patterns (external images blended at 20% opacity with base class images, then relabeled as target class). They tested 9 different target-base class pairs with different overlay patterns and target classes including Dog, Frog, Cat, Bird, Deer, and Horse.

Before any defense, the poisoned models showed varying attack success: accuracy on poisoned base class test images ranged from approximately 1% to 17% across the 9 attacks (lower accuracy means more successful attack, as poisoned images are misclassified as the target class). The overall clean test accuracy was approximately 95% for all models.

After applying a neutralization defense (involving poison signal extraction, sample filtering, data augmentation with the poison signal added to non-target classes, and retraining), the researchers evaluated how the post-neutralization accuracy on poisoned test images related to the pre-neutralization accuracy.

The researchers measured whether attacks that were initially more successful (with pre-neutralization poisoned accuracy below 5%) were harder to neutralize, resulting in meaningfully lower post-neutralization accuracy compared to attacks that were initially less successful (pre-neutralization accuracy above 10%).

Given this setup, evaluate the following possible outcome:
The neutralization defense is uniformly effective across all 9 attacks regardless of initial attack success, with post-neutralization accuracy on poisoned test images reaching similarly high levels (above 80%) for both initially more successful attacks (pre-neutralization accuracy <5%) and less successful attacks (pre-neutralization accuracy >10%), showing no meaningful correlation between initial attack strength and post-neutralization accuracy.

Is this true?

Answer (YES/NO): YES